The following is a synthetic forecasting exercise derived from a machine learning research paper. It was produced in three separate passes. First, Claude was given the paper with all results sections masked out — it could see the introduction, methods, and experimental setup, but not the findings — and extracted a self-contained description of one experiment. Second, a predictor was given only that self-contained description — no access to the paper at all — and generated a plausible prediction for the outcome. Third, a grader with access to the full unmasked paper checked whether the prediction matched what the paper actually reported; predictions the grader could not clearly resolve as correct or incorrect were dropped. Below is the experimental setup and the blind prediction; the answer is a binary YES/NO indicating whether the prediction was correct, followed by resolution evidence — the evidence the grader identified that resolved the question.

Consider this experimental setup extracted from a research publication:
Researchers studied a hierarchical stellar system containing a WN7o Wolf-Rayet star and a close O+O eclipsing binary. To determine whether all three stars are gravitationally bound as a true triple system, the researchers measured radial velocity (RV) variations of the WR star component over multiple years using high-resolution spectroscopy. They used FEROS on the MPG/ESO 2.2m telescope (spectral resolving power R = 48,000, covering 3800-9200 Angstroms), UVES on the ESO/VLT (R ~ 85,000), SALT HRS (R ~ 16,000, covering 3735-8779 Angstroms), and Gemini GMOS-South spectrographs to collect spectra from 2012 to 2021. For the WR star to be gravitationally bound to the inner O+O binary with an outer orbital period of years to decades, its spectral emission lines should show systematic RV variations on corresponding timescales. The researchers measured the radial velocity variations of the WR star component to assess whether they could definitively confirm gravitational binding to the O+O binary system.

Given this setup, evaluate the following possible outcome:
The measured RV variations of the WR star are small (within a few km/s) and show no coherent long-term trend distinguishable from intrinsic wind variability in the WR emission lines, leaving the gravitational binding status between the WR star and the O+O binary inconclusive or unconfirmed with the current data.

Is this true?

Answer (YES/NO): NO